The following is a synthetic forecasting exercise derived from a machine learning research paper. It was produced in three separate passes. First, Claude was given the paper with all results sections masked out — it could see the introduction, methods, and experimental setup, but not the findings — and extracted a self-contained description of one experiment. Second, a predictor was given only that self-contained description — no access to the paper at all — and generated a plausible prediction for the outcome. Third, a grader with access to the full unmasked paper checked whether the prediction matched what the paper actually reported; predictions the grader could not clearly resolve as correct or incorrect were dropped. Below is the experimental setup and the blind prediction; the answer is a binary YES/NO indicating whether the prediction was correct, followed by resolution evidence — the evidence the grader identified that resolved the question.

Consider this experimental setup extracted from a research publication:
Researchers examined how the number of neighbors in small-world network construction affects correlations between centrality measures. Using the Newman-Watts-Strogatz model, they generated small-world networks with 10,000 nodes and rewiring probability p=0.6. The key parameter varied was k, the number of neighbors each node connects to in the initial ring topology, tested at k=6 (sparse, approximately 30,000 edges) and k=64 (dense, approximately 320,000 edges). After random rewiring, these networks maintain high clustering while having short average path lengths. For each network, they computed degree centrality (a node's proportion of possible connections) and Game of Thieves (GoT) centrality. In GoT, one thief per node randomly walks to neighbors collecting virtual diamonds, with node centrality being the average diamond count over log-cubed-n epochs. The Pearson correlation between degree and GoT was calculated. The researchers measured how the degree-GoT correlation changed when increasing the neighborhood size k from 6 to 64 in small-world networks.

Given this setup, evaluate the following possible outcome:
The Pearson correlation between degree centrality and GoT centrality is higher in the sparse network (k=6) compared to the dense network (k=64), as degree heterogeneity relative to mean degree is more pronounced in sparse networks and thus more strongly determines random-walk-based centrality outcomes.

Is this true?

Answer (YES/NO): YES